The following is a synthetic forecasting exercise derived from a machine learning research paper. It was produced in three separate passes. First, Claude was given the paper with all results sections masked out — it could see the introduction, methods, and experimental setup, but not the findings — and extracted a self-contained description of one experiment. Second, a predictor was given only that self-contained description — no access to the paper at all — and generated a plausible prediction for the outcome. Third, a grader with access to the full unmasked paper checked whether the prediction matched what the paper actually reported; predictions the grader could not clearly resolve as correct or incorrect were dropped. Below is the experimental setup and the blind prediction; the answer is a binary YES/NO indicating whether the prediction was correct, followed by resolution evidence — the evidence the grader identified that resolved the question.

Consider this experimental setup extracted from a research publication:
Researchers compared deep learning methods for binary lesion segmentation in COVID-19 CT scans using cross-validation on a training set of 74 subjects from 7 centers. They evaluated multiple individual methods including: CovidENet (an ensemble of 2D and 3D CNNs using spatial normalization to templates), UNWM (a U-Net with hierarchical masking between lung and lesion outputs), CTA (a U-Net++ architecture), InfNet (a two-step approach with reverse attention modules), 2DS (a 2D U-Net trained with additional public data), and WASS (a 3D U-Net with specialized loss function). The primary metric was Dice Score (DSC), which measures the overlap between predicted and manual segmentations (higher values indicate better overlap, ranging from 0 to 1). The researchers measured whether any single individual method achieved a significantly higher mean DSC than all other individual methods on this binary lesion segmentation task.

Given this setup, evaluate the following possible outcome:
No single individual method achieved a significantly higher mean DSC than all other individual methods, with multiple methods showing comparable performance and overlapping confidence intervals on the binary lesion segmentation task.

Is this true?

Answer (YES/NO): YES